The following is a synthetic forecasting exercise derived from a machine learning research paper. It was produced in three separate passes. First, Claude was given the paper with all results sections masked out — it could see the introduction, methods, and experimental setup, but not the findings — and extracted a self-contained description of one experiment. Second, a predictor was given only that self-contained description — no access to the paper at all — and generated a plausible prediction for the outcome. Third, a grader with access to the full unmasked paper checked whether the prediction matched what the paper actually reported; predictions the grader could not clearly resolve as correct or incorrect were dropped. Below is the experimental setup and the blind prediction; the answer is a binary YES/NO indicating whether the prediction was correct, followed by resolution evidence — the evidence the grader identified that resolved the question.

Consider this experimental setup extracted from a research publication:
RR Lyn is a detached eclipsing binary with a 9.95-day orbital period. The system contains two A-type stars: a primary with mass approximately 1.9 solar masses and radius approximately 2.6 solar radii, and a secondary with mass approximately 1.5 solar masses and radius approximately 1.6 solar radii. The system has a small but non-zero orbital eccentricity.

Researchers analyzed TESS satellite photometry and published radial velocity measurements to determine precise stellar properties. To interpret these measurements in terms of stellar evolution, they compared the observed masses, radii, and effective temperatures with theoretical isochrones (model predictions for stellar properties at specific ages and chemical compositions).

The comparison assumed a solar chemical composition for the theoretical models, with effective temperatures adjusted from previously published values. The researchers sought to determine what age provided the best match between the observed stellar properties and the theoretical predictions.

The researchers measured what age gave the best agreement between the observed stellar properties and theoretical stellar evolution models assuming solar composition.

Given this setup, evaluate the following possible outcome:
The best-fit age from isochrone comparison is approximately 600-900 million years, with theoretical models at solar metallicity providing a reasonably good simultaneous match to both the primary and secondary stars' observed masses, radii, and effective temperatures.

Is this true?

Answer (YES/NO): NO